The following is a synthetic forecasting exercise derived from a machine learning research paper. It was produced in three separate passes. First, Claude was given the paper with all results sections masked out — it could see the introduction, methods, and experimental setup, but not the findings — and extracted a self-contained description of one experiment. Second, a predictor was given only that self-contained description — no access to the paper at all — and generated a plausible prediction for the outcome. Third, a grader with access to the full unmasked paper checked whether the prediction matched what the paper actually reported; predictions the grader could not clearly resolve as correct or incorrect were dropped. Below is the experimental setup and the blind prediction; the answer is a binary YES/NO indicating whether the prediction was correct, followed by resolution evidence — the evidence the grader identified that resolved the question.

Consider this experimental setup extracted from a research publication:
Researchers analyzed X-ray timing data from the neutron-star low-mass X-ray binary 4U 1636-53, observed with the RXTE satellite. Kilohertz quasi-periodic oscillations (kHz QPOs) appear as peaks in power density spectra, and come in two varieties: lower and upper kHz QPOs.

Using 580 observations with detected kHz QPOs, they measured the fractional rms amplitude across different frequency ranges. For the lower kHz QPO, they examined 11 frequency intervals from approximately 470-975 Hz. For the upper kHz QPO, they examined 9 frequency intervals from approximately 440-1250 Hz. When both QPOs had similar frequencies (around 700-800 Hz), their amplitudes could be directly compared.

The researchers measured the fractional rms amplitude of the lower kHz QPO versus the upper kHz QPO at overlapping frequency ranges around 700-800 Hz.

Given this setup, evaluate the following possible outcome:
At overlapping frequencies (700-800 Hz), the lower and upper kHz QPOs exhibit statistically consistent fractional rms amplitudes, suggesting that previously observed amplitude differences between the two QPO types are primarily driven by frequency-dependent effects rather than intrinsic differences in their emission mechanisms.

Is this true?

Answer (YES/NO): NO